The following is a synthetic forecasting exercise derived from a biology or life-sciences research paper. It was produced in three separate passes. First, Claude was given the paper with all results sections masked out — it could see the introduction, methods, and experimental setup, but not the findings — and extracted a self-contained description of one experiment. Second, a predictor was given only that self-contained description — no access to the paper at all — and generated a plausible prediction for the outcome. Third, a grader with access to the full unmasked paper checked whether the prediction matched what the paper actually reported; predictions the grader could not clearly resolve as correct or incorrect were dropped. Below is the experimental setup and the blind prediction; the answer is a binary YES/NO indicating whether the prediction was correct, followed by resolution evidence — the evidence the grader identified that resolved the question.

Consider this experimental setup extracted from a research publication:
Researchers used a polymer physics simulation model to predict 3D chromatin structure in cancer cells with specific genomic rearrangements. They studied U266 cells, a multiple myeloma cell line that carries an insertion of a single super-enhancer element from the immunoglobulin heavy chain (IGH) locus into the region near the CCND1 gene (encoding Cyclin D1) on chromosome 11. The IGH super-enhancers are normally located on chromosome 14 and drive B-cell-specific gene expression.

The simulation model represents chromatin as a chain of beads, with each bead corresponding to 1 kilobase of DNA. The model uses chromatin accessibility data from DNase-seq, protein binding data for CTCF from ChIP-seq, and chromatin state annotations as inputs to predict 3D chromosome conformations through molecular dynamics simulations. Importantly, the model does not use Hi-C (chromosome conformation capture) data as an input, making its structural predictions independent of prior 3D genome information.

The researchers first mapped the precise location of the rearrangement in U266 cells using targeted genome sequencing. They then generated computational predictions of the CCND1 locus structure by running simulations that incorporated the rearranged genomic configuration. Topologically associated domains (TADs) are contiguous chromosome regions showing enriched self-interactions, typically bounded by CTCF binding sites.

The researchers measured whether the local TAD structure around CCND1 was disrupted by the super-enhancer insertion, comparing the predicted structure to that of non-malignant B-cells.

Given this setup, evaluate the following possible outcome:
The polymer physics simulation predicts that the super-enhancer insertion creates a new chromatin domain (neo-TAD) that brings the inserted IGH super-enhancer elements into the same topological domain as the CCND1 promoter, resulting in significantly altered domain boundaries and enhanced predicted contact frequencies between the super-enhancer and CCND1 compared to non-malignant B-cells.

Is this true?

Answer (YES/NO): NO